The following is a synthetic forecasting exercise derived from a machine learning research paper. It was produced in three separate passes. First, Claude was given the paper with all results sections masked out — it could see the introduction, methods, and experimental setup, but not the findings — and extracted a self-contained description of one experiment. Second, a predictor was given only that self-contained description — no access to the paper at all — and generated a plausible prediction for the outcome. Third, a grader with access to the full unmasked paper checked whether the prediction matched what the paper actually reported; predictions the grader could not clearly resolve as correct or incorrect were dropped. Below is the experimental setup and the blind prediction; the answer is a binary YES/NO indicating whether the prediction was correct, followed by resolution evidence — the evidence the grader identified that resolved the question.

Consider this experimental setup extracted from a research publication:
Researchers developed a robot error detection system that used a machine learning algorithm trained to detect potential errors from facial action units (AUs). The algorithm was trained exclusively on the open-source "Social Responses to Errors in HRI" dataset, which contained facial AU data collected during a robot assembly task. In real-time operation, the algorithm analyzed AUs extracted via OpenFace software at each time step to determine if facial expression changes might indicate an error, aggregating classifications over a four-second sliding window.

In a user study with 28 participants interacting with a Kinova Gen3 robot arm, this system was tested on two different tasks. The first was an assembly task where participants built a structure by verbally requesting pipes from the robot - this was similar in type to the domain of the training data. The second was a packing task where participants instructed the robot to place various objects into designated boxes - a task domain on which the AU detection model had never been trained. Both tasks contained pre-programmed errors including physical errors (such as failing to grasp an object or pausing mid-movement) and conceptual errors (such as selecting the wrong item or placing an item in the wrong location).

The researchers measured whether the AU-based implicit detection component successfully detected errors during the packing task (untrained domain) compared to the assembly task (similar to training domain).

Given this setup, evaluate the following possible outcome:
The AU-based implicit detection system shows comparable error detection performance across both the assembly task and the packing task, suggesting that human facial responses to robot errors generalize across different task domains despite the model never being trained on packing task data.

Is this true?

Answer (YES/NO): YES